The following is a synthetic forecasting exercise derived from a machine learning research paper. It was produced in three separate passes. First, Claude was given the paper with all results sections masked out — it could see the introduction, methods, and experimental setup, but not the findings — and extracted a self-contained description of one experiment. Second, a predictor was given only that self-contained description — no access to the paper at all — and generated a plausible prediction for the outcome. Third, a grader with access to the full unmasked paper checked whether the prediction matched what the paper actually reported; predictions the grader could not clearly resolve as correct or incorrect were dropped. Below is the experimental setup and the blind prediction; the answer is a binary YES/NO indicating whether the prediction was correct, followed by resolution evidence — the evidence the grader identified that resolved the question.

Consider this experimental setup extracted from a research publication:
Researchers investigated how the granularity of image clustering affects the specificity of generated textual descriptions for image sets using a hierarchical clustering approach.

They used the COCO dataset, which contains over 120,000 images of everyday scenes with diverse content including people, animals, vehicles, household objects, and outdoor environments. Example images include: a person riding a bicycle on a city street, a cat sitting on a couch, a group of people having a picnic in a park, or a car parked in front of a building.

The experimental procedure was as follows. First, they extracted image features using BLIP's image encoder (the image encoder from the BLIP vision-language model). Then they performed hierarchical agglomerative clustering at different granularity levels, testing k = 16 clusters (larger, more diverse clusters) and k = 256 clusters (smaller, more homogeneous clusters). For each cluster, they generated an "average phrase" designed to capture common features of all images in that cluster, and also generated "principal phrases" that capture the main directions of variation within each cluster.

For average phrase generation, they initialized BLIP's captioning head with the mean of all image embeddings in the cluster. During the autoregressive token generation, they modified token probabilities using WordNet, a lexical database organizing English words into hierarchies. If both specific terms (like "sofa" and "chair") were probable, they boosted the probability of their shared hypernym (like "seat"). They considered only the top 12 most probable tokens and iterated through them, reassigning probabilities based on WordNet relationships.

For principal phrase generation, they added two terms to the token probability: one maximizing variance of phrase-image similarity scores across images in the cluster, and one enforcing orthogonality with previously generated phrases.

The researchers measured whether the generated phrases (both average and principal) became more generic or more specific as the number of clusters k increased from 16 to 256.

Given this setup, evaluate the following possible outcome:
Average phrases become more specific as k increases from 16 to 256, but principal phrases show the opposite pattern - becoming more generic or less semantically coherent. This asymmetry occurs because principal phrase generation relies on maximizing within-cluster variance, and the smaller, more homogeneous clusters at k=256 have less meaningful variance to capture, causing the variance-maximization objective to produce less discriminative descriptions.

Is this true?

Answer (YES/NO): NO